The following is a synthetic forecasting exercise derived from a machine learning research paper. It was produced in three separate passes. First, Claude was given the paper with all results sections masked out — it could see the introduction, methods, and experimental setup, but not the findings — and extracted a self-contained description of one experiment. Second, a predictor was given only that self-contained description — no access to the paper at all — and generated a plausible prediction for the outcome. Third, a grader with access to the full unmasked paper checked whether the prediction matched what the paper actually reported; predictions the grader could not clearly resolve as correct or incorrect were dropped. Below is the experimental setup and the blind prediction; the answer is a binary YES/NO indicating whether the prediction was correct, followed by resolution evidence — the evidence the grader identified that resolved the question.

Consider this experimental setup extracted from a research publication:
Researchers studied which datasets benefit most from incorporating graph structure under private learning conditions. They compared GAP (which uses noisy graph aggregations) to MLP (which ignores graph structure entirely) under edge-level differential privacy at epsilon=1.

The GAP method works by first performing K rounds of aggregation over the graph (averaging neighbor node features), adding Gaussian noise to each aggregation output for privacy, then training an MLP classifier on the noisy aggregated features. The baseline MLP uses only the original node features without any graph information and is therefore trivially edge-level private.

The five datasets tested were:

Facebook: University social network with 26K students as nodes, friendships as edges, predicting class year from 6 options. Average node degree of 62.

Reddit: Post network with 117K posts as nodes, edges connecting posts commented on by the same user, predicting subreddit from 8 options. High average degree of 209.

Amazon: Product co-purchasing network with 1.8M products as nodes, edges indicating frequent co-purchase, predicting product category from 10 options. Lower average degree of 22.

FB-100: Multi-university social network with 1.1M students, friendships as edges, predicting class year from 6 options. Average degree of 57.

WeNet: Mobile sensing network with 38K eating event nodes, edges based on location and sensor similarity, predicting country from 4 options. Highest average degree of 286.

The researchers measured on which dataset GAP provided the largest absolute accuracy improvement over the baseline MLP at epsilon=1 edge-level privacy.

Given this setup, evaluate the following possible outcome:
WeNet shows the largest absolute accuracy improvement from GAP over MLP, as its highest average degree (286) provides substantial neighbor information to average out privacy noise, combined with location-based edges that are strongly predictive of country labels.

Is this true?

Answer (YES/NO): NO